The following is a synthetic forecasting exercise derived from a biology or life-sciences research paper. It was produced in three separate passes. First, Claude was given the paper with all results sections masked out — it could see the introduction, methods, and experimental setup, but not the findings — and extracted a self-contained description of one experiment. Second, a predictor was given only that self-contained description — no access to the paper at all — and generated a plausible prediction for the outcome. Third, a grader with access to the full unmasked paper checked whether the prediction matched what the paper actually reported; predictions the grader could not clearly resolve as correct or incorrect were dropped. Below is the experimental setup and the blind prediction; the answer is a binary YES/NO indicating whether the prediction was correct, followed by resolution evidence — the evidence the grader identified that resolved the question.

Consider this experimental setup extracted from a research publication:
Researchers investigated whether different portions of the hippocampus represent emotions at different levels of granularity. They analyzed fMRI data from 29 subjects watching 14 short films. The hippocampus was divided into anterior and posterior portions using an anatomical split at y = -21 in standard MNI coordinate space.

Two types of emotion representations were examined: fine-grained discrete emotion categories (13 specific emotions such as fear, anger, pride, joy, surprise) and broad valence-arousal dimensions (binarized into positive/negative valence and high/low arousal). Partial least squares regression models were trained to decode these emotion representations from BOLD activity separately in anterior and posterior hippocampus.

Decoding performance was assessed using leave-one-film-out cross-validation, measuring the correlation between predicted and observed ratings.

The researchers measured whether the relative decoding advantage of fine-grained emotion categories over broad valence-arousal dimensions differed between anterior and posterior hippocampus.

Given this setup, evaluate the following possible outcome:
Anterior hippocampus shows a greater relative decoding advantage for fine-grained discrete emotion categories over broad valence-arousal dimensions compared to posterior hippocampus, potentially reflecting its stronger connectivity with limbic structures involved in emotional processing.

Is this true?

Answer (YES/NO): NO